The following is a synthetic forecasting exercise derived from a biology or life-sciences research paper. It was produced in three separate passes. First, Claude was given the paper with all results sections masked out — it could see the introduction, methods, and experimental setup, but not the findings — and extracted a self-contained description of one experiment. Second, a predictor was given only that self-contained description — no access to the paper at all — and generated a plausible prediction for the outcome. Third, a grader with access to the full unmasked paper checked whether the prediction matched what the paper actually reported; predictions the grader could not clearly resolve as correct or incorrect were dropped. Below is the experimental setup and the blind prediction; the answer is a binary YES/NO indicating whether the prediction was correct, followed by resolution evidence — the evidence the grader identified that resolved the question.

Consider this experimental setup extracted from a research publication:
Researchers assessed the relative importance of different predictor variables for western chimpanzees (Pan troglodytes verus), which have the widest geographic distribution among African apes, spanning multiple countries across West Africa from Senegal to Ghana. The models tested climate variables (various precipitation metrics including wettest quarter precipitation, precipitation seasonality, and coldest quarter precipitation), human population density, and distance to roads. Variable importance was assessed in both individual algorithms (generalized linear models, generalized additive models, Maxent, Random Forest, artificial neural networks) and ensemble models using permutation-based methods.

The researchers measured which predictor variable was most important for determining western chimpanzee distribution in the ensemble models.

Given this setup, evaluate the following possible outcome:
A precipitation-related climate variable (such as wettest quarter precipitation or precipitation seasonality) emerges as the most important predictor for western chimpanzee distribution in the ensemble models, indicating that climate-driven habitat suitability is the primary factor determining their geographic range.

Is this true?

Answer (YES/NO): YES